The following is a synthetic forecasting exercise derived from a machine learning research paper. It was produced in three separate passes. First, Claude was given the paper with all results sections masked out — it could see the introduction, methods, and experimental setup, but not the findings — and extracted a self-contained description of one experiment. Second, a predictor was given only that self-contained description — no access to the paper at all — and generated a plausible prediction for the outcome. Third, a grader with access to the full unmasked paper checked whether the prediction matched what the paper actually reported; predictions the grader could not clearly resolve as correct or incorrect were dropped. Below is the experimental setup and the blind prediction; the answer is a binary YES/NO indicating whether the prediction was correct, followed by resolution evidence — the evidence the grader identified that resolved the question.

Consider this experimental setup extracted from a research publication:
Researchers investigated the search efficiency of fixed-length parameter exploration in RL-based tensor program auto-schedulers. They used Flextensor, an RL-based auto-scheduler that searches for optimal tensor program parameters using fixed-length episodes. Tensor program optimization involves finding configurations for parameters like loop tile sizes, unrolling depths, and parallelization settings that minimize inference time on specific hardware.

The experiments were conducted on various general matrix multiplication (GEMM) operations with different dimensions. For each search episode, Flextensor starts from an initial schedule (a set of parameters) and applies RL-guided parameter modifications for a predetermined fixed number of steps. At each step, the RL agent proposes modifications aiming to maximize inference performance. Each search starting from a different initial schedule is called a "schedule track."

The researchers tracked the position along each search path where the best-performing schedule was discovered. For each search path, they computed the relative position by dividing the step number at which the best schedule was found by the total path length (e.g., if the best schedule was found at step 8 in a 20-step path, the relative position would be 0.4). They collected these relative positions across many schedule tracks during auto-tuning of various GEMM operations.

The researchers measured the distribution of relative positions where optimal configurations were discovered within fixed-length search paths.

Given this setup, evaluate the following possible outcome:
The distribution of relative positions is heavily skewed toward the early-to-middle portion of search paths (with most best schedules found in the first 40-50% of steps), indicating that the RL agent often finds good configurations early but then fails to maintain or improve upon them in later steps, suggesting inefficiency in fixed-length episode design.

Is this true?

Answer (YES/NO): YES